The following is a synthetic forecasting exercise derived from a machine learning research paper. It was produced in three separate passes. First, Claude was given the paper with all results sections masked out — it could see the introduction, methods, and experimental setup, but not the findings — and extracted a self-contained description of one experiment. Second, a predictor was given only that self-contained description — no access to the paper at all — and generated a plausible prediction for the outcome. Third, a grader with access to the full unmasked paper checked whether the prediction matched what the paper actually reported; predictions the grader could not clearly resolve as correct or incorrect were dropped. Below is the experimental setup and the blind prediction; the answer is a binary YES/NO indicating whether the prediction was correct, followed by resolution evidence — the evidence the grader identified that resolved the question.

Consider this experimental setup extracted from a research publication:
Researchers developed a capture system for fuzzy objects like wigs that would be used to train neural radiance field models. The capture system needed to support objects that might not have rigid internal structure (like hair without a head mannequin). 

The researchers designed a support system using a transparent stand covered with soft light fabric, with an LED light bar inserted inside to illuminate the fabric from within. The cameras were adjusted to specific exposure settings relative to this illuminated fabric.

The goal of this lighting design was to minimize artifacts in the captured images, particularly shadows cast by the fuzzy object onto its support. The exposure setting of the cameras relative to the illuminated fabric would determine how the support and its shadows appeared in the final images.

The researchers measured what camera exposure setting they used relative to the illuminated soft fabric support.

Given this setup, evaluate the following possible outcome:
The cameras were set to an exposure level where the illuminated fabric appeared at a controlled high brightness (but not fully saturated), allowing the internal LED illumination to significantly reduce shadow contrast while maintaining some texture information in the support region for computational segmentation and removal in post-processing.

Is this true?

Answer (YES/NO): NO